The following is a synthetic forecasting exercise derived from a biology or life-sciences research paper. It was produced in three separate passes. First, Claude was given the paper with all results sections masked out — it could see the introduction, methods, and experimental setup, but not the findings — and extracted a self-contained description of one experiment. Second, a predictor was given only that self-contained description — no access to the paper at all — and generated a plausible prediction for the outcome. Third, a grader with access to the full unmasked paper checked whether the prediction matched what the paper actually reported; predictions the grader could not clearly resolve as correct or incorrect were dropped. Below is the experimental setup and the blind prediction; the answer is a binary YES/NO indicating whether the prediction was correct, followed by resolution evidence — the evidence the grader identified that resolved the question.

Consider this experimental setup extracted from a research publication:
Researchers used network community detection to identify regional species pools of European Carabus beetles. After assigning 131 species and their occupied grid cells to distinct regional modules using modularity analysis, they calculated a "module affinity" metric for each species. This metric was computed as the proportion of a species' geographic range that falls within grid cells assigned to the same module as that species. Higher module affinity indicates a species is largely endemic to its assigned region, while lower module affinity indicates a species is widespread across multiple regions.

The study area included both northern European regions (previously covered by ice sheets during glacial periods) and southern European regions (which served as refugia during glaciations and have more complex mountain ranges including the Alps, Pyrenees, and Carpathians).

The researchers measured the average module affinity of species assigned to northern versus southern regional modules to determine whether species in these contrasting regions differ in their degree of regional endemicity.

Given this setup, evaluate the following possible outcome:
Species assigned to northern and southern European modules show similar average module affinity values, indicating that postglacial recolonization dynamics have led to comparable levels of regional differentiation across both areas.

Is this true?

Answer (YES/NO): NO